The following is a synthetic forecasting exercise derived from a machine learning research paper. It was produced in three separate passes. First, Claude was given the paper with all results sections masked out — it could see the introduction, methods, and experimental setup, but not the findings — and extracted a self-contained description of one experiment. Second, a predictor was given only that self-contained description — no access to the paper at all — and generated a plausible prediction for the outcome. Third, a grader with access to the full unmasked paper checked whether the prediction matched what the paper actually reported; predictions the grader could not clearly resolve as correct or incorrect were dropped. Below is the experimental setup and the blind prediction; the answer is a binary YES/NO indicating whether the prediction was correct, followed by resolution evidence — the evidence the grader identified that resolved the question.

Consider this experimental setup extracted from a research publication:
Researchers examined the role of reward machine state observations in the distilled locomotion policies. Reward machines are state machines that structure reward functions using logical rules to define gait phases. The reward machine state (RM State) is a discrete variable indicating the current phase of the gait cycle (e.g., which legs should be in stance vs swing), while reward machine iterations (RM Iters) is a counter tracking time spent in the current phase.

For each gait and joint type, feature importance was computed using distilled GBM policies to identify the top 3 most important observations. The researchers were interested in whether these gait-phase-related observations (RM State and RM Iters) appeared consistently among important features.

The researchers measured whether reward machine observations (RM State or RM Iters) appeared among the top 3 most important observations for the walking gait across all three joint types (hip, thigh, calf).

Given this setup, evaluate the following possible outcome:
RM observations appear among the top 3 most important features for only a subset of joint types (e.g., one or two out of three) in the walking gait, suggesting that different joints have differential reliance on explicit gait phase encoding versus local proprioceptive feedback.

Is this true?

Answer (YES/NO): NO